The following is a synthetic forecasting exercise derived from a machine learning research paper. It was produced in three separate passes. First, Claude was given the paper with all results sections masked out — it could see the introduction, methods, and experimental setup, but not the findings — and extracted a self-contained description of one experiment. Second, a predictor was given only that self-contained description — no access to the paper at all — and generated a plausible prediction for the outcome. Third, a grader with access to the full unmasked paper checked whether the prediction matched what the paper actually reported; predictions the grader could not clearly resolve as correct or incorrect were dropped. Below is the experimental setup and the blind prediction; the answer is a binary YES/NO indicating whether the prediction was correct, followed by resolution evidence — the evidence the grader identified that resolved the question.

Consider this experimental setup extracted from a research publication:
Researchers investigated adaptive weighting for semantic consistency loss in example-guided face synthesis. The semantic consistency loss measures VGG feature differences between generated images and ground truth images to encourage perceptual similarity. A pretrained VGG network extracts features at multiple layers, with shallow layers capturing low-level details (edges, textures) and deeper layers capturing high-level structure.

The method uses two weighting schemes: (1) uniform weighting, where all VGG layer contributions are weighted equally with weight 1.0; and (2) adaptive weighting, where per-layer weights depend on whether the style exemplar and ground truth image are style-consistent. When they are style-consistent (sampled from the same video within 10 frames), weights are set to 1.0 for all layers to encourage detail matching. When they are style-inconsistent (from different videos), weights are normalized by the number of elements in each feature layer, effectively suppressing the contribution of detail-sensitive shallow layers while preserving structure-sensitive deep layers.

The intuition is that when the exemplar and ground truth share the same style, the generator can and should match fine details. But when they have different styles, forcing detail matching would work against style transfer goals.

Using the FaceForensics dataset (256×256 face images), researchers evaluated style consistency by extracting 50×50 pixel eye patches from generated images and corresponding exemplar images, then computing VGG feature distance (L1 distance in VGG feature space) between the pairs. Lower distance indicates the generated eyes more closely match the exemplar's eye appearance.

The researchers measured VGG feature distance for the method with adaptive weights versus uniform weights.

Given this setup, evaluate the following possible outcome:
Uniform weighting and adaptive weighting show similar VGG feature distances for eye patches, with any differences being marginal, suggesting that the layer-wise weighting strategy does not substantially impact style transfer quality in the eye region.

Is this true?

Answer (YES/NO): NO